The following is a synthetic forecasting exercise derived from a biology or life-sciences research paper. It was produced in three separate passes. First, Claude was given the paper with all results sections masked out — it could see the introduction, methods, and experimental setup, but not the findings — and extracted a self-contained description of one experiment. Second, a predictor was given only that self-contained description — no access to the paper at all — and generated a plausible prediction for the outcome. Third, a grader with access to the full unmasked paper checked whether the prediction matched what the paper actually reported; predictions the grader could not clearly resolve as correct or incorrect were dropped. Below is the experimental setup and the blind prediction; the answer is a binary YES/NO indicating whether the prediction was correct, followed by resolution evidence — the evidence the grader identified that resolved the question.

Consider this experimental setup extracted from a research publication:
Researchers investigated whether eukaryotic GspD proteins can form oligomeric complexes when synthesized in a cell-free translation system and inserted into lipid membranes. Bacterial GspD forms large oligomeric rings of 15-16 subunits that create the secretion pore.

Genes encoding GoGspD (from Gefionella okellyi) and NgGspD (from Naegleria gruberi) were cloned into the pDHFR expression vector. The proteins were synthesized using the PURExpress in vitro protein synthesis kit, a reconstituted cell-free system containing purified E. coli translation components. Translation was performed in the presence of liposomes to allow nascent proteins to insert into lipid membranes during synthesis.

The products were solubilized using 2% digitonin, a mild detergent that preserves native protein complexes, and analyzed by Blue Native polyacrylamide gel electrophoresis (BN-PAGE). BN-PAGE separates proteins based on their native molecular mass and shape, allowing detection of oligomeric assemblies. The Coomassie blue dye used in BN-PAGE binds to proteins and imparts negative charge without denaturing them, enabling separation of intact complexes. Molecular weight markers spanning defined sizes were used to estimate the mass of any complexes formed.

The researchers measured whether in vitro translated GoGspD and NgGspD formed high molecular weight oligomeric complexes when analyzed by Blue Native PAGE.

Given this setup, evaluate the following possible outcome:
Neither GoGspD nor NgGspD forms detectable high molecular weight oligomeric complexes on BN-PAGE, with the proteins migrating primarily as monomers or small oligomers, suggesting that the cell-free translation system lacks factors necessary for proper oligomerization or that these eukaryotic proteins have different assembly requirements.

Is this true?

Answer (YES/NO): NO